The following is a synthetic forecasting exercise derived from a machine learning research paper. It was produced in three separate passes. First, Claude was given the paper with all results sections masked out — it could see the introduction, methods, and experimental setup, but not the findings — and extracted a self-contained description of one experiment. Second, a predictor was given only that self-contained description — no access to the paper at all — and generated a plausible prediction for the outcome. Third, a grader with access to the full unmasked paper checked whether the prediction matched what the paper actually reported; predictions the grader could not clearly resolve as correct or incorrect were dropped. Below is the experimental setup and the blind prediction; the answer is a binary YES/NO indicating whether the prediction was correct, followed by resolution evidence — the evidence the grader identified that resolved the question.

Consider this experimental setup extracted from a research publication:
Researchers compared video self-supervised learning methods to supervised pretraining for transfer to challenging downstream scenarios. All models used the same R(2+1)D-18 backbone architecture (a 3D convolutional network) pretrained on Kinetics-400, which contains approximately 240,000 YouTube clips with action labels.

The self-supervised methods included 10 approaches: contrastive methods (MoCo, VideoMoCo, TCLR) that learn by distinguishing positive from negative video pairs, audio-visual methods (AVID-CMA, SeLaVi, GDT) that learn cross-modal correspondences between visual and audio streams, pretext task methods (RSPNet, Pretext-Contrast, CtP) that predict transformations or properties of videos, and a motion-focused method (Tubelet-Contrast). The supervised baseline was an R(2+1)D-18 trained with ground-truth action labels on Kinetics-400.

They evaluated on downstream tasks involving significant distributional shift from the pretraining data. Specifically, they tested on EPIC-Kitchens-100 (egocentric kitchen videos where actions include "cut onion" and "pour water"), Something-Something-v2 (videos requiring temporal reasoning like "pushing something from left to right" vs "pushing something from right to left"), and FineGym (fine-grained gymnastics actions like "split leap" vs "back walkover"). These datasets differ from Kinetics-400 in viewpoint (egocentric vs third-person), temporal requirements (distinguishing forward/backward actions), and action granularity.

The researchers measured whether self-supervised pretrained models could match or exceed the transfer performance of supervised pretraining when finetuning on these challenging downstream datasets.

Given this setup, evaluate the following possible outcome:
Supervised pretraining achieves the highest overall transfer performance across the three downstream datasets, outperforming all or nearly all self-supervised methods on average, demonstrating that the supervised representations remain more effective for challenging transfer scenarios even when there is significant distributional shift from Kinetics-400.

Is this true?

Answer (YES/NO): YES